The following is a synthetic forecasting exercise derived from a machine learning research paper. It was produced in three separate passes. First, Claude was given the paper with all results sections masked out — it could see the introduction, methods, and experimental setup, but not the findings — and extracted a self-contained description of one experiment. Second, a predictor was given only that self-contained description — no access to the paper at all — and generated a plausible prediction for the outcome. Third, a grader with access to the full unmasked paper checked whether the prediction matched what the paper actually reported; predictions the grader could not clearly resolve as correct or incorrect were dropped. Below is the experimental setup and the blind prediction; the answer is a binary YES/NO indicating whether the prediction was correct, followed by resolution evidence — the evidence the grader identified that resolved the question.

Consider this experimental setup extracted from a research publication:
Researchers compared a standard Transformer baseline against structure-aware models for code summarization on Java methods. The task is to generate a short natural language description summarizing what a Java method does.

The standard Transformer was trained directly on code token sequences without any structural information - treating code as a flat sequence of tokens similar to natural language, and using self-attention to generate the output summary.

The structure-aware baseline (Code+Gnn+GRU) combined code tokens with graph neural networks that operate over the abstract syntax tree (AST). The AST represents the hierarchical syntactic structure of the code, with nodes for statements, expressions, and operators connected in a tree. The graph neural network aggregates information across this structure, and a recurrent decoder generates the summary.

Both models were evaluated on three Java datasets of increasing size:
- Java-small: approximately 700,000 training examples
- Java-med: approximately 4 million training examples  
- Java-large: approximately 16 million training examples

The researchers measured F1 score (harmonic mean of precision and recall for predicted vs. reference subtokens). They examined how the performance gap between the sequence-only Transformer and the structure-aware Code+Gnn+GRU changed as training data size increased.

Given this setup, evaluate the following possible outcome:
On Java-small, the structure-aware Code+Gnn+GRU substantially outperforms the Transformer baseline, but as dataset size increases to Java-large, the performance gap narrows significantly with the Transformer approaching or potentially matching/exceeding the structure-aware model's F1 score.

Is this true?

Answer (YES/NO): NO